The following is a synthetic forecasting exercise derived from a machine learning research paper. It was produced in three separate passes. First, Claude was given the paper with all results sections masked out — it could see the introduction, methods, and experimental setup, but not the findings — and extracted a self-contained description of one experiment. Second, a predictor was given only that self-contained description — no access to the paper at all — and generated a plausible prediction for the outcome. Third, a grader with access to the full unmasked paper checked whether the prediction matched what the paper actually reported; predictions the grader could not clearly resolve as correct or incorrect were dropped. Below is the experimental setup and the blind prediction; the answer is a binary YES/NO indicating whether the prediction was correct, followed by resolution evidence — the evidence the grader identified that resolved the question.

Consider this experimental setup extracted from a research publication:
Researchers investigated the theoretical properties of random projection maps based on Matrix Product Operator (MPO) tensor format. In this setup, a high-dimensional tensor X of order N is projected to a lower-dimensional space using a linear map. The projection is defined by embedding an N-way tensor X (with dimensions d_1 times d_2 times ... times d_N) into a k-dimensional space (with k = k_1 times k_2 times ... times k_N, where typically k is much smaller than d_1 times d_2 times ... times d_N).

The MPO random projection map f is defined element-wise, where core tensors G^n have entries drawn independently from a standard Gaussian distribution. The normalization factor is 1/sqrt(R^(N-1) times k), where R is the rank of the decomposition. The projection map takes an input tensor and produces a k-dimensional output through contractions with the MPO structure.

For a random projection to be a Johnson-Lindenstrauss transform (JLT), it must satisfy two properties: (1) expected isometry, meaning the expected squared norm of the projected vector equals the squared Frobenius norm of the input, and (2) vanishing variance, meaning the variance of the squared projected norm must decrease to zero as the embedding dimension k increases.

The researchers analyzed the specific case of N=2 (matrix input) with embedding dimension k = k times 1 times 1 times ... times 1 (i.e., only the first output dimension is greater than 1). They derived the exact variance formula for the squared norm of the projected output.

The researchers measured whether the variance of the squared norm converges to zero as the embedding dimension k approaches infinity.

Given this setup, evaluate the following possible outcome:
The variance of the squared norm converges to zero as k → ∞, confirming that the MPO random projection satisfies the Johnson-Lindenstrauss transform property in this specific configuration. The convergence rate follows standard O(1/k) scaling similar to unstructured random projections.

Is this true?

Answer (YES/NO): NO